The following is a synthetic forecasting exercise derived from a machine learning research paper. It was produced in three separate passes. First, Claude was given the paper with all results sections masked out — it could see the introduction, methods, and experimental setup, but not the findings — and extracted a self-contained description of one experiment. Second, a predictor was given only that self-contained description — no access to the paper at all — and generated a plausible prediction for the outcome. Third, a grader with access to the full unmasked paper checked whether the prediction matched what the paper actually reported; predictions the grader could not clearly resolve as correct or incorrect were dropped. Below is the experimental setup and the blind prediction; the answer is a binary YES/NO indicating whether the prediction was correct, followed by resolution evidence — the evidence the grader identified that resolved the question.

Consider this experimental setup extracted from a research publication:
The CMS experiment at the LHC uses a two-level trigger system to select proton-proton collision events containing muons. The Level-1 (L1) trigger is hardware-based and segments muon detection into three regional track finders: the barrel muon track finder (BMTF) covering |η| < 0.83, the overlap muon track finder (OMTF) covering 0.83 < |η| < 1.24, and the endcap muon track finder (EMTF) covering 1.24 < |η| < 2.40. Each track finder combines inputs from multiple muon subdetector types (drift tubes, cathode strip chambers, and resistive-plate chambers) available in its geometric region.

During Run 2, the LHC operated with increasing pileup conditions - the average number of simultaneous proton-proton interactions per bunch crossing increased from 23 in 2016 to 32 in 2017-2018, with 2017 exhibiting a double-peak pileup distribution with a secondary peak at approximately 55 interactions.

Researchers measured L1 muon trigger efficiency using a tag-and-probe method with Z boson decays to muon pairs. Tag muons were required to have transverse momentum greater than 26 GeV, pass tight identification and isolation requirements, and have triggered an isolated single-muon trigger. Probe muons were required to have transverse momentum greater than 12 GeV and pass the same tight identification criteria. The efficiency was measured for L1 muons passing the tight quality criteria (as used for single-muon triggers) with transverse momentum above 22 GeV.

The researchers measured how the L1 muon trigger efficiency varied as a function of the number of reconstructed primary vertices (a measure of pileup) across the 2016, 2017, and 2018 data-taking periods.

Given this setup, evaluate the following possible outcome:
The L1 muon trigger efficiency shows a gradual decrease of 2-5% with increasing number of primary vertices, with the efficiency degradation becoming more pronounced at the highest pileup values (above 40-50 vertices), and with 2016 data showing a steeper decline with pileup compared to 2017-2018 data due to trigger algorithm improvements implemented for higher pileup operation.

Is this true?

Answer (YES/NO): NO